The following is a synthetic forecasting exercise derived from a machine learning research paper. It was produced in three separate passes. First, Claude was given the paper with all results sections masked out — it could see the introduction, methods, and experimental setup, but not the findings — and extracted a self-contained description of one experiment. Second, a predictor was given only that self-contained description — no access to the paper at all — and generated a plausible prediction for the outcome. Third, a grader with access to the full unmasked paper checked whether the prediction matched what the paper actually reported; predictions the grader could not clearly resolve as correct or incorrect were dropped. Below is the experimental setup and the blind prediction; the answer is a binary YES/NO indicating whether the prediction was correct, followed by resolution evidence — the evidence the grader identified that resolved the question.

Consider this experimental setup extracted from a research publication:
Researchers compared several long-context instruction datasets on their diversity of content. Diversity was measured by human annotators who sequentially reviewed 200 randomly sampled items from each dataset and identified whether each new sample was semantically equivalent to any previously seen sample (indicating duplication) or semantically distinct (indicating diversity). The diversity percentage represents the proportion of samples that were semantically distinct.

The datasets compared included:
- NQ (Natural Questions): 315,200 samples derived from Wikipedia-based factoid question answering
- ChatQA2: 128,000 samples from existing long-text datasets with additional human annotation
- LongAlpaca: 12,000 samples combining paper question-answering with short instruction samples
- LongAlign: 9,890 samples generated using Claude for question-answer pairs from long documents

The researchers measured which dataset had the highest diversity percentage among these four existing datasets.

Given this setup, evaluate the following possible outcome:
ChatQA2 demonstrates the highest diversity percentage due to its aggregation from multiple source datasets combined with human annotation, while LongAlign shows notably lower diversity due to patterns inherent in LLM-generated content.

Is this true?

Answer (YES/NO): NO